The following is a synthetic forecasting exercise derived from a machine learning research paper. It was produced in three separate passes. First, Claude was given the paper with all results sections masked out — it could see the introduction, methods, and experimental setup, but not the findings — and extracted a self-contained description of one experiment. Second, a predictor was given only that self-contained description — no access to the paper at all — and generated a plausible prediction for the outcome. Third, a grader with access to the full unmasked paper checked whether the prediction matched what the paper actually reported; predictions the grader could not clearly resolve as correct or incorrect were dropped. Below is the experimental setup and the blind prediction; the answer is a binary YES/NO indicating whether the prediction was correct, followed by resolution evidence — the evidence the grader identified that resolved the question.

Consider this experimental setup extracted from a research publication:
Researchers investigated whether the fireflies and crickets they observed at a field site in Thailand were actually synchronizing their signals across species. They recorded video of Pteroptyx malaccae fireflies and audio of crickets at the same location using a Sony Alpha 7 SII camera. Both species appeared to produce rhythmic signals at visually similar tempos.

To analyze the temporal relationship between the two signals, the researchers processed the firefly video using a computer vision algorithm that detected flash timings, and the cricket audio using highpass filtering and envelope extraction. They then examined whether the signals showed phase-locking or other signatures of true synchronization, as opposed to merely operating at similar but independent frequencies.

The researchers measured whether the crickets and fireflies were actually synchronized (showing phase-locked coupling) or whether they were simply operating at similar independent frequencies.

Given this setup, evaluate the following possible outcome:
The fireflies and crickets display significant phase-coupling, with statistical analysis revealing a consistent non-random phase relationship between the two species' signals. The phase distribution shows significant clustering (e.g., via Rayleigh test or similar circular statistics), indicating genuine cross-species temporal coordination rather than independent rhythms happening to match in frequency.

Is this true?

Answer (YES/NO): NO